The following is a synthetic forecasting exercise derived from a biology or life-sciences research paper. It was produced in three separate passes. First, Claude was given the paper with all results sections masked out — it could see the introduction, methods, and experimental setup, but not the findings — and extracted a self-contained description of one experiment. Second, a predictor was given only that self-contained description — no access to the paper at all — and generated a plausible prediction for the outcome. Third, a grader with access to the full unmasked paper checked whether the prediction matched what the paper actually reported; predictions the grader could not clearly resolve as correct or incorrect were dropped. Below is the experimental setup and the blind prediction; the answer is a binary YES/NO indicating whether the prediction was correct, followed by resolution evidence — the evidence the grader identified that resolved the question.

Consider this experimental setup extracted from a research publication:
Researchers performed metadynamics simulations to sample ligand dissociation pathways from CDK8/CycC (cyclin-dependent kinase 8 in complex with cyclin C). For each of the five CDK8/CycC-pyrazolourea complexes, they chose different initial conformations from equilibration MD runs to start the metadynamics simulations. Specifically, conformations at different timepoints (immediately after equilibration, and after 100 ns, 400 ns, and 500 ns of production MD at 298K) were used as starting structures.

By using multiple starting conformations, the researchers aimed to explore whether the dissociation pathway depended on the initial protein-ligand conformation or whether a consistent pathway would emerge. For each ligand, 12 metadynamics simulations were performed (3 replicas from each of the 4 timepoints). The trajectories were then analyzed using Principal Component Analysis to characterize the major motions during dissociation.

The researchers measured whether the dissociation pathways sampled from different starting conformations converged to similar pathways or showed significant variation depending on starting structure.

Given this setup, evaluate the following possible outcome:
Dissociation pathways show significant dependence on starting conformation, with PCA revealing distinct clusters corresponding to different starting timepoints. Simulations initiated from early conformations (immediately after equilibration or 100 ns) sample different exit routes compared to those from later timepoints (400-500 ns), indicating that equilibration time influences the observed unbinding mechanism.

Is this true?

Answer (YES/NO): NO